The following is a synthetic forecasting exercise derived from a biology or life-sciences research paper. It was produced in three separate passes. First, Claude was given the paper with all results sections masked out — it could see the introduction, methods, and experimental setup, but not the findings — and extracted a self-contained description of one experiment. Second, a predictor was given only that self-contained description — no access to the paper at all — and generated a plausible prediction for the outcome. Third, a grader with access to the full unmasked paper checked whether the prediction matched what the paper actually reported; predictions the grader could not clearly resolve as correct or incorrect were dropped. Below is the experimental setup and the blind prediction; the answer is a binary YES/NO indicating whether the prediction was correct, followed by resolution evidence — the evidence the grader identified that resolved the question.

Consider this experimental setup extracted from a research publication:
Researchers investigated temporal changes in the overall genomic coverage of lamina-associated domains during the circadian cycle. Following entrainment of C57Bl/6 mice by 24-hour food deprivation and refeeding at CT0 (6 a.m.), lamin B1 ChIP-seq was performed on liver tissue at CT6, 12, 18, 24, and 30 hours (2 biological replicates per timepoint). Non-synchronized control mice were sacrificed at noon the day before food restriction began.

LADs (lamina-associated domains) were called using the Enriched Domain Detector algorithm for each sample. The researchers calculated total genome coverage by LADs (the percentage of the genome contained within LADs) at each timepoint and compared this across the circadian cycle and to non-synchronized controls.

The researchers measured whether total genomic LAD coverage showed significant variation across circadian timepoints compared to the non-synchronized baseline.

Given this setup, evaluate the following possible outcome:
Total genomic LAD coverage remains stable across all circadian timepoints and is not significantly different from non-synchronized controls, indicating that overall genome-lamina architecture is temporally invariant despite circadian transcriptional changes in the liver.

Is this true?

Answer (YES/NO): NO